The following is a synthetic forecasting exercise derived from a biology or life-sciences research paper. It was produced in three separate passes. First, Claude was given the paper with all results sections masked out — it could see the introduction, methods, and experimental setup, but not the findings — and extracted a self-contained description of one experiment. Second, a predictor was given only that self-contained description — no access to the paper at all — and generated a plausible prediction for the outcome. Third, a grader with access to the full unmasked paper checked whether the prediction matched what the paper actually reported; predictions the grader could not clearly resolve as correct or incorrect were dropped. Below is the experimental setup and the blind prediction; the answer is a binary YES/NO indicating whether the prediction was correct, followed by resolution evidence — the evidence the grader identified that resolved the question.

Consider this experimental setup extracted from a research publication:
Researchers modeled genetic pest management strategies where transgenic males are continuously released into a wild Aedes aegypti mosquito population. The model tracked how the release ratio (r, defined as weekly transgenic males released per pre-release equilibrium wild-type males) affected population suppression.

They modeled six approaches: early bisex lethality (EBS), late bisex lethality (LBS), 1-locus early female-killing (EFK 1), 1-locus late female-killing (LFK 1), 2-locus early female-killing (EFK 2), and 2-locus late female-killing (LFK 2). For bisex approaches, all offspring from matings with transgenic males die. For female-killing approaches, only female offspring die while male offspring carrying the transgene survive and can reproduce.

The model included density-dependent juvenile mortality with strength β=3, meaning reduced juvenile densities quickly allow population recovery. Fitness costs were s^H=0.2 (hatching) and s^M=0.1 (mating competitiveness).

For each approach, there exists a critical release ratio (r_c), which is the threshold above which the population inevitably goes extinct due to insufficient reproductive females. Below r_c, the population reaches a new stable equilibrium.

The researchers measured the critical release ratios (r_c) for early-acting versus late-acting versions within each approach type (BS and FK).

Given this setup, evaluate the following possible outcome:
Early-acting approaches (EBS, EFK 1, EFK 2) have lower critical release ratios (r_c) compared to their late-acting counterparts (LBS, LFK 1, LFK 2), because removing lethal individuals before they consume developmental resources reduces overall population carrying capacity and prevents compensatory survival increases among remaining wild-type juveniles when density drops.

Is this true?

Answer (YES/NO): NO